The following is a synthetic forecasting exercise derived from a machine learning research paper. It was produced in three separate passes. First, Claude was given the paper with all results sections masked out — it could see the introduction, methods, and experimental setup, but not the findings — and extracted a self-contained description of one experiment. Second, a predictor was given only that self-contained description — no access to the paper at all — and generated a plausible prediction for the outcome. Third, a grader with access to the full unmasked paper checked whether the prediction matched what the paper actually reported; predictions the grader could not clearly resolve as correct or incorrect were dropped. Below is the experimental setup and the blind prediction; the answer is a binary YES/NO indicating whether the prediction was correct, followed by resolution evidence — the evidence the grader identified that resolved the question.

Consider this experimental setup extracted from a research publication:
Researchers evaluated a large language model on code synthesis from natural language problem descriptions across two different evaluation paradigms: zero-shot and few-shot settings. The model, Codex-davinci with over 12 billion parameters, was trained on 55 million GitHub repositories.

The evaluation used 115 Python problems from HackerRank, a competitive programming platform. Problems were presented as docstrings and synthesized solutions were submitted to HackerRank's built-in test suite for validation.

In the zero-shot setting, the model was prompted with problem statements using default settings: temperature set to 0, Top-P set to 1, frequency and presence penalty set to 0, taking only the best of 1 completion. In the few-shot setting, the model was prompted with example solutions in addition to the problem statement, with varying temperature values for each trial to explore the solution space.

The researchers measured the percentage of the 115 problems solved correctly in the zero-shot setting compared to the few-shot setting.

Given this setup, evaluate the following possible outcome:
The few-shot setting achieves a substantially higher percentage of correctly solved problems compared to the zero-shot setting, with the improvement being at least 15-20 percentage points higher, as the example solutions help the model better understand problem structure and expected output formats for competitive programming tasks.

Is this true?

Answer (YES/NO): NO